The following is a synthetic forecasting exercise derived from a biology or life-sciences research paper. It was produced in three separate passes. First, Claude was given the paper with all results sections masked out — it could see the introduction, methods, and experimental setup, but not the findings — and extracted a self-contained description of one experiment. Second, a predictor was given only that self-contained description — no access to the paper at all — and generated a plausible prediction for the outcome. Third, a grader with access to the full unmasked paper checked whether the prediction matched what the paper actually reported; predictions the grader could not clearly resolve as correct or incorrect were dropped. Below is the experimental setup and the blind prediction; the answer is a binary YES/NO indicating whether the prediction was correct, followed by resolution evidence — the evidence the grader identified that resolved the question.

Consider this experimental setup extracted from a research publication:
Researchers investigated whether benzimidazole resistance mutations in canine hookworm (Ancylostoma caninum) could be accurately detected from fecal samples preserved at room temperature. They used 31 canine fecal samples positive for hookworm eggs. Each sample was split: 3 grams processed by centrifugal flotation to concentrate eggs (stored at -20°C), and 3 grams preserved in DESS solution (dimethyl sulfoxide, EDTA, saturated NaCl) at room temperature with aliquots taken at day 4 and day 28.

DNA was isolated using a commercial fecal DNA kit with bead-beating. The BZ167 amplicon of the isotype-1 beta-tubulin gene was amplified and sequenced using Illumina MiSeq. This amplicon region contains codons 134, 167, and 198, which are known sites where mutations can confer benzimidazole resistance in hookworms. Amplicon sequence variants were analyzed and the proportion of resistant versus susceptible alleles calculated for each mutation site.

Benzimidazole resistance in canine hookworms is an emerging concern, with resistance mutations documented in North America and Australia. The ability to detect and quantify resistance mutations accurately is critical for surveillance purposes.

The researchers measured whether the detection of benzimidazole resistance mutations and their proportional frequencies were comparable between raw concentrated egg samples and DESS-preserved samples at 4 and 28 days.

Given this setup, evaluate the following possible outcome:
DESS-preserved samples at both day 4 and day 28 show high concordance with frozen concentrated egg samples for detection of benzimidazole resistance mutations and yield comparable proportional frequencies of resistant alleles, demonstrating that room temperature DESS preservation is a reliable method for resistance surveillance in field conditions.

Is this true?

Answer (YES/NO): YES